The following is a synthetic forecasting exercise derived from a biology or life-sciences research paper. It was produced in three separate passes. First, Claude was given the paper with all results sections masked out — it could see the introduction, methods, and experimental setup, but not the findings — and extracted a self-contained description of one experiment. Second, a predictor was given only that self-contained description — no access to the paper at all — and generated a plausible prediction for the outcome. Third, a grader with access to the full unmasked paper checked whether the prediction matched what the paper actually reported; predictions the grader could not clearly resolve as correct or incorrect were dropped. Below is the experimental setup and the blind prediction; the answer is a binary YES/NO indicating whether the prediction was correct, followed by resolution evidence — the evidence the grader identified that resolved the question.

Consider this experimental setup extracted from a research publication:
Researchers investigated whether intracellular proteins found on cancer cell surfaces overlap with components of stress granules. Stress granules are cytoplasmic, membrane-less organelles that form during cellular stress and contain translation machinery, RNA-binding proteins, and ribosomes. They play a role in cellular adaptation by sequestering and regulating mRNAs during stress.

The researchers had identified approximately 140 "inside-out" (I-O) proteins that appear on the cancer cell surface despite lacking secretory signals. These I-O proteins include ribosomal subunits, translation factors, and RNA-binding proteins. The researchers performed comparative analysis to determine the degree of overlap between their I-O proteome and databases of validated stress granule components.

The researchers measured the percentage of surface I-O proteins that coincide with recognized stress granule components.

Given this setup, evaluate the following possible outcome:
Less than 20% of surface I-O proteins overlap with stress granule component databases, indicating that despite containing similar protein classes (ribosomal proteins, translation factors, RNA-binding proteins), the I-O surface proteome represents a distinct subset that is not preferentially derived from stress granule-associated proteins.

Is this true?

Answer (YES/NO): NO